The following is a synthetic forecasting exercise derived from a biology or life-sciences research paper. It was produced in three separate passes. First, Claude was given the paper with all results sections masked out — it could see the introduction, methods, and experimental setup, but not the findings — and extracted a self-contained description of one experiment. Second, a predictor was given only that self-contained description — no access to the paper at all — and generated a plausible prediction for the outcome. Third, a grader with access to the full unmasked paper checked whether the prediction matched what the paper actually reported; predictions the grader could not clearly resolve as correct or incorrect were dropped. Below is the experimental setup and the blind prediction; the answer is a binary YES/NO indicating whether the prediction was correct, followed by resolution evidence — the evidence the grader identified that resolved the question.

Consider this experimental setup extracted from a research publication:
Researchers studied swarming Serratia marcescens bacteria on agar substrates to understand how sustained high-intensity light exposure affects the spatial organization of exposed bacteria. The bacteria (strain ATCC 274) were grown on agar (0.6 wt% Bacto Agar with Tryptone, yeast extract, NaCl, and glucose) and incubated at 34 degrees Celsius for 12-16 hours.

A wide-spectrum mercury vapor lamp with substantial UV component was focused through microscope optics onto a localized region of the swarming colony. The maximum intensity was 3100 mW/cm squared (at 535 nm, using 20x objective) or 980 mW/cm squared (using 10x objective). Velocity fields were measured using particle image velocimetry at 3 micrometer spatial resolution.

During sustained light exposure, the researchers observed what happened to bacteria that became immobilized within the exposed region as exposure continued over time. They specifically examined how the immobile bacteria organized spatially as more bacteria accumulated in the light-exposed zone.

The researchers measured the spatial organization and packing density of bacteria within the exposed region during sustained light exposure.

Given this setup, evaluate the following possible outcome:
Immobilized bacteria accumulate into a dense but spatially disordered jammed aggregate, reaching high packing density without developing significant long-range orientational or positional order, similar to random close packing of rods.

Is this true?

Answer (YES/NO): NO